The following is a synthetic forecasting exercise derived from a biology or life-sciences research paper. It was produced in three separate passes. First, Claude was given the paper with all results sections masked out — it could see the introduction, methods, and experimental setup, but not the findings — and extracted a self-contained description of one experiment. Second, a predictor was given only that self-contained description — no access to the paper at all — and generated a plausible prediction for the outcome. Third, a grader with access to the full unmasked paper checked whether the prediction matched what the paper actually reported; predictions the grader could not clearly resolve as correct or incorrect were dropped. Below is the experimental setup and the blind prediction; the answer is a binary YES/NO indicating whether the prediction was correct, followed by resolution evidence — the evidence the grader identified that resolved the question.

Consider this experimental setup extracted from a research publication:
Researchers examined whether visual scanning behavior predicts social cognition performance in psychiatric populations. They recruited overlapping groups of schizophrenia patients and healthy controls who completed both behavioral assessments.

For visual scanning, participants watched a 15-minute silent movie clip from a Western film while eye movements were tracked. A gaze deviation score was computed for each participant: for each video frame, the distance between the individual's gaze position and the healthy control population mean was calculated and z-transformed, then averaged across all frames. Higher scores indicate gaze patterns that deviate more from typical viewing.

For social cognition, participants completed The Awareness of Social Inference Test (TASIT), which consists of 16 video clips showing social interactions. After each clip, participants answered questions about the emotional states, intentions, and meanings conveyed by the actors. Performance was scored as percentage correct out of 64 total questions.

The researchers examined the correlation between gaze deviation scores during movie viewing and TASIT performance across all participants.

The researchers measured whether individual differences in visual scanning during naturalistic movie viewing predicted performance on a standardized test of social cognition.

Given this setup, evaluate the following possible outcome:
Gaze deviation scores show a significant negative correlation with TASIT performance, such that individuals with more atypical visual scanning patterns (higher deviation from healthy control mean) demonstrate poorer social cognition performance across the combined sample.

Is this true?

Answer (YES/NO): YES